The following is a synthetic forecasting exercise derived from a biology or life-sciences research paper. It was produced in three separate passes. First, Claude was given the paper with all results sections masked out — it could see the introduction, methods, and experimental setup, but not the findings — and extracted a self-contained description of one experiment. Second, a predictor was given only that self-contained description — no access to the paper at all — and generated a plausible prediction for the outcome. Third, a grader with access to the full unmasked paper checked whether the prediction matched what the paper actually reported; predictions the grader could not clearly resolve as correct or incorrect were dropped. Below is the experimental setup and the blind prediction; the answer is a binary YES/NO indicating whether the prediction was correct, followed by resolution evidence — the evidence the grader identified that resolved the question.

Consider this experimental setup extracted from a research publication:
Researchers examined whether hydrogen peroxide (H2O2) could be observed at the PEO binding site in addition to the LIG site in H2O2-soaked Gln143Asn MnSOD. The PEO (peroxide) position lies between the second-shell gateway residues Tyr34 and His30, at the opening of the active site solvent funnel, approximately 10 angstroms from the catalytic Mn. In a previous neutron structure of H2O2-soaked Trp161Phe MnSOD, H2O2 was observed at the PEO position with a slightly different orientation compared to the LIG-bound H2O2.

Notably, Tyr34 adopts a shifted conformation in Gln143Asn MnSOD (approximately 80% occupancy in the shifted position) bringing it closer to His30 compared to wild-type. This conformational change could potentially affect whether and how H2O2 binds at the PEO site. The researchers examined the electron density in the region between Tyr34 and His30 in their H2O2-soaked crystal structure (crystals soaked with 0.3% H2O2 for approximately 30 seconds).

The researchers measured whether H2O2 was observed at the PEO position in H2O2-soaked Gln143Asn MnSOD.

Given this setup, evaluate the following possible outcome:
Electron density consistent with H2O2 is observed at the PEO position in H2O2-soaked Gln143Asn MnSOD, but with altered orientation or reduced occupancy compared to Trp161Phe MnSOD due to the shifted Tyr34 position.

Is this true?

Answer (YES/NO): YES